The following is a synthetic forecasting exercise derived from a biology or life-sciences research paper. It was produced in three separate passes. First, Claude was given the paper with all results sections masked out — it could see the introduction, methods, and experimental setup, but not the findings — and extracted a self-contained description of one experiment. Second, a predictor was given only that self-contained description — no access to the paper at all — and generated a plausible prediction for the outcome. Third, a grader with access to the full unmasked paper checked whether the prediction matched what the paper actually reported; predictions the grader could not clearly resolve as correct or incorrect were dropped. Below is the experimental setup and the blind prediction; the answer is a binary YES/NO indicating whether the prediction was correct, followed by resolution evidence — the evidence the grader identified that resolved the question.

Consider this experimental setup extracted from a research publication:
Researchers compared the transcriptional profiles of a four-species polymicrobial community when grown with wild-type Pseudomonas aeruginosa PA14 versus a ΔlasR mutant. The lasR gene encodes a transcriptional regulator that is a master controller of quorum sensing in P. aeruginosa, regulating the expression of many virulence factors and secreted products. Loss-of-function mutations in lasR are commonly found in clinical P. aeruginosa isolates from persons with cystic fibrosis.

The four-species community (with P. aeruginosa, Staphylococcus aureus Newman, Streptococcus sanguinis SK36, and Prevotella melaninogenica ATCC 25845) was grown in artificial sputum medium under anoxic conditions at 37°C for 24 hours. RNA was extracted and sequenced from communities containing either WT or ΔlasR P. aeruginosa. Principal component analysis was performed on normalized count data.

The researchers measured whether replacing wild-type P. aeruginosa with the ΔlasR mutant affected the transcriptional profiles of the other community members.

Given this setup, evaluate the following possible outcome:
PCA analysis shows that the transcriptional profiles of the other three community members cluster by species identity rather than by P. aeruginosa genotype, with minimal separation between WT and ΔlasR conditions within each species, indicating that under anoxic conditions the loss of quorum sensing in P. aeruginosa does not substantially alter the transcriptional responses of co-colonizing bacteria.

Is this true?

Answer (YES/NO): YES